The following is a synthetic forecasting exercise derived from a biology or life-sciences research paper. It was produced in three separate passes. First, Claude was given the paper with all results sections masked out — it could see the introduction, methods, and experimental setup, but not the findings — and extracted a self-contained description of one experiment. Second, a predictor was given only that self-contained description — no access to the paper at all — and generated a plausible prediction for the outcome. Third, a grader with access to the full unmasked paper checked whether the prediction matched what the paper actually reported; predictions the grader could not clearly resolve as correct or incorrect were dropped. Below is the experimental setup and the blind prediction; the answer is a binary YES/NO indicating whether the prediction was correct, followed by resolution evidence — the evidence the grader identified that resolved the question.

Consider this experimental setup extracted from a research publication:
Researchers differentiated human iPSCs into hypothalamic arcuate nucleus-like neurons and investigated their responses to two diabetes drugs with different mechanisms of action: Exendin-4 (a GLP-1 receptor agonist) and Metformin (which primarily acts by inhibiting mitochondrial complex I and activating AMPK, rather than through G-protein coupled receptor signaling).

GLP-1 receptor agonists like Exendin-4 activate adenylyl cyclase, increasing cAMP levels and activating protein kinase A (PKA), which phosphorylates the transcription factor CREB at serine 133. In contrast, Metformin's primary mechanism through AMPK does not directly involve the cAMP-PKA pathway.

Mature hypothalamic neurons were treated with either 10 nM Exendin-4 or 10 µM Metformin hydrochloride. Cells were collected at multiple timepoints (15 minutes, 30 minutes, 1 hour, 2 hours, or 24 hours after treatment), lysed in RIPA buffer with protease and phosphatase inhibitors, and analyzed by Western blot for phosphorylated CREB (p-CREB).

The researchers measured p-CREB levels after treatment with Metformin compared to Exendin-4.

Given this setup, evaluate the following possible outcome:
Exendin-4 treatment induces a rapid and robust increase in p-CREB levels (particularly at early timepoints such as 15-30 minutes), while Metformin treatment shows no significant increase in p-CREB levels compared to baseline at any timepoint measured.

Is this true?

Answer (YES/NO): NO